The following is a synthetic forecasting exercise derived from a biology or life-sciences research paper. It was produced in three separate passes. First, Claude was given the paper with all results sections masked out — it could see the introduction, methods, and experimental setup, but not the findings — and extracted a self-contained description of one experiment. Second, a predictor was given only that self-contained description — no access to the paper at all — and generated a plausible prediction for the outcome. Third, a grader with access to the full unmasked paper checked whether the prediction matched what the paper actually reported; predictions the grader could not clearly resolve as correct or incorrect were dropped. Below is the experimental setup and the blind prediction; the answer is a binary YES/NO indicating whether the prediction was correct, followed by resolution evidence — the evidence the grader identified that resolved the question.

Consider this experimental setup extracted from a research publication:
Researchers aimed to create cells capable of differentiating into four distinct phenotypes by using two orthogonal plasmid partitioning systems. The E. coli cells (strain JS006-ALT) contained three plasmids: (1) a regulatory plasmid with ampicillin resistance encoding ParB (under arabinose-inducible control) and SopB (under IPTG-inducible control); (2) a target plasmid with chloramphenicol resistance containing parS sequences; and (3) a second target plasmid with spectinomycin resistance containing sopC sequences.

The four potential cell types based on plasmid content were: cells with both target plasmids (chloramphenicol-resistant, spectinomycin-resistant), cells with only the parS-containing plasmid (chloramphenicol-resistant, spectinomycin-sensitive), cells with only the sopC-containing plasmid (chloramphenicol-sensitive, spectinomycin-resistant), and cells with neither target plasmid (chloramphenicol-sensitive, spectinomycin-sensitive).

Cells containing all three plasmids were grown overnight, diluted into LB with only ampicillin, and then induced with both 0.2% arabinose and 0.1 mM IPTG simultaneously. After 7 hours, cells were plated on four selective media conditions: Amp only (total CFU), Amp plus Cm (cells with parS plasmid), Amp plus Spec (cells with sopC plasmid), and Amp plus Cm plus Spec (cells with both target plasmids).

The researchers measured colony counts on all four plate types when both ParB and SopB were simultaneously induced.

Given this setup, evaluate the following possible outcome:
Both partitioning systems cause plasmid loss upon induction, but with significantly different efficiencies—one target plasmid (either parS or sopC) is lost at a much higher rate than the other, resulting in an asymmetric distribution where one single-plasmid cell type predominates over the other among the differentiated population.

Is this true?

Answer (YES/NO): NO